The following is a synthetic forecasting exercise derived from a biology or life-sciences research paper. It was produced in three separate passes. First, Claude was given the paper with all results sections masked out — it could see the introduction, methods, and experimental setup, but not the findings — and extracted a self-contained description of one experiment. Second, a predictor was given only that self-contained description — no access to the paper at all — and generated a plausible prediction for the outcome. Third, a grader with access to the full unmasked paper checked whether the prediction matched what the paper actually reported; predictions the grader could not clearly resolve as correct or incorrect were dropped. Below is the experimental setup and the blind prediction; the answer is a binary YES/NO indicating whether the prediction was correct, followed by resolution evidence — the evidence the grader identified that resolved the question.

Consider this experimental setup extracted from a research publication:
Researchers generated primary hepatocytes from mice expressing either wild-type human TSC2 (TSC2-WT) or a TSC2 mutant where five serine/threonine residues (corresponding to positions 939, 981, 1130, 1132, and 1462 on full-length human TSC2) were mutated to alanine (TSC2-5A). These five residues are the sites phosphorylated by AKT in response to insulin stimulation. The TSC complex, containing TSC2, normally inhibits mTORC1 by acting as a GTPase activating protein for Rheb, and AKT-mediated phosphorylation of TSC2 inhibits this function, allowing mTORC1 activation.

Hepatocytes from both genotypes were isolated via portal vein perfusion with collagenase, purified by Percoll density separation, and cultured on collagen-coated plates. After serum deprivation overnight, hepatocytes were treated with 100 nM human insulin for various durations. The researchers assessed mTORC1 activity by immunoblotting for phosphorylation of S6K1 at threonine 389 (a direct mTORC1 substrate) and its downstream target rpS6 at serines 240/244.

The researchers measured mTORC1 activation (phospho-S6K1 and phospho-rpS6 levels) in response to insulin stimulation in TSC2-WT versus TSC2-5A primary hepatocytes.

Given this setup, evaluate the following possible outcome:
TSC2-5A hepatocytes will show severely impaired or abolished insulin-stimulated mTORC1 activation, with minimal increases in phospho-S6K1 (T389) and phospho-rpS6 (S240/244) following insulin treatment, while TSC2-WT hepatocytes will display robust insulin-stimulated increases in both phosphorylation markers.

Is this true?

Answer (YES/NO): YES